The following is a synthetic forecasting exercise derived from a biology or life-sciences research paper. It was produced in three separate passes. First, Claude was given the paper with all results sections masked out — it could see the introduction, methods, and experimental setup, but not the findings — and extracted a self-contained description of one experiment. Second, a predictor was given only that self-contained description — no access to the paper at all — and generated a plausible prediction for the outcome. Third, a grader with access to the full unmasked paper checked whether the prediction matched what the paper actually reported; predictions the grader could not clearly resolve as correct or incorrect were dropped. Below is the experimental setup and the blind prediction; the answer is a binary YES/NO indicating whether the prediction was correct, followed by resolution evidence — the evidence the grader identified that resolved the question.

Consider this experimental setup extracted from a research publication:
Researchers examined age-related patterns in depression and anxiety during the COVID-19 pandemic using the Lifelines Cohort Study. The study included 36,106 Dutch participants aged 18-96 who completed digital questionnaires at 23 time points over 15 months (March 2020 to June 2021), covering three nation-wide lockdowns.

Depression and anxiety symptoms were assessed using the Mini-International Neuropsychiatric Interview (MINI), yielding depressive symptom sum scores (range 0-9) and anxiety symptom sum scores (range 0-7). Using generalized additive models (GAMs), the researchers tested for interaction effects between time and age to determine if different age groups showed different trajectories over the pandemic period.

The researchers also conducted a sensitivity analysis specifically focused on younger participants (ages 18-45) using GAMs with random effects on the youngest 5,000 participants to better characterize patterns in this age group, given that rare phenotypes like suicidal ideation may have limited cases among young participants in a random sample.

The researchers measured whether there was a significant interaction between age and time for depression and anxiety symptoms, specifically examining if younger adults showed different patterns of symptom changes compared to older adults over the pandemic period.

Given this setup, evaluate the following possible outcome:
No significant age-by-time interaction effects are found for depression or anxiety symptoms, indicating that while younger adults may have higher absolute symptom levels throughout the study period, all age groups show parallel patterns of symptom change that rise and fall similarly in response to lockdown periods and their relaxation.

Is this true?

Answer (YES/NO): YES